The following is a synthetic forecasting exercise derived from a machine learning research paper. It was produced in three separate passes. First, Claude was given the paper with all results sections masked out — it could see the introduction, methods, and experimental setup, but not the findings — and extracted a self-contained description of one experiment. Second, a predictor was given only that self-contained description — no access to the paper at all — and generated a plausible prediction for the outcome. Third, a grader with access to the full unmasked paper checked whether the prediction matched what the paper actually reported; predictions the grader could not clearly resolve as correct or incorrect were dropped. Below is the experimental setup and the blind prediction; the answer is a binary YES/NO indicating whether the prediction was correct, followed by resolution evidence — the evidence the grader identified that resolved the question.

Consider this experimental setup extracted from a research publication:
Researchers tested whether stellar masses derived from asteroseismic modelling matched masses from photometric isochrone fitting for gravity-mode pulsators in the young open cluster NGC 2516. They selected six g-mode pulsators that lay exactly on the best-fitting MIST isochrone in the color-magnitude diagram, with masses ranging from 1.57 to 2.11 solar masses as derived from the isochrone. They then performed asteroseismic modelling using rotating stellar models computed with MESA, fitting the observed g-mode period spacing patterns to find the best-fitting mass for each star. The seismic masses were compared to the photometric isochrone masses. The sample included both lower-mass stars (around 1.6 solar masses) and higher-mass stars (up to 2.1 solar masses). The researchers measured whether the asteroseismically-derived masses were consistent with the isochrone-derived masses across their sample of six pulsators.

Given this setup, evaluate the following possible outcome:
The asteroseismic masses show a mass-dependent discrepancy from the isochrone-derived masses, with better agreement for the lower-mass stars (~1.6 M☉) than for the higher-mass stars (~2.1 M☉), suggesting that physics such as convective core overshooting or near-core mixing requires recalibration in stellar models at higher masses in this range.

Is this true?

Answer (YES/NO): YES